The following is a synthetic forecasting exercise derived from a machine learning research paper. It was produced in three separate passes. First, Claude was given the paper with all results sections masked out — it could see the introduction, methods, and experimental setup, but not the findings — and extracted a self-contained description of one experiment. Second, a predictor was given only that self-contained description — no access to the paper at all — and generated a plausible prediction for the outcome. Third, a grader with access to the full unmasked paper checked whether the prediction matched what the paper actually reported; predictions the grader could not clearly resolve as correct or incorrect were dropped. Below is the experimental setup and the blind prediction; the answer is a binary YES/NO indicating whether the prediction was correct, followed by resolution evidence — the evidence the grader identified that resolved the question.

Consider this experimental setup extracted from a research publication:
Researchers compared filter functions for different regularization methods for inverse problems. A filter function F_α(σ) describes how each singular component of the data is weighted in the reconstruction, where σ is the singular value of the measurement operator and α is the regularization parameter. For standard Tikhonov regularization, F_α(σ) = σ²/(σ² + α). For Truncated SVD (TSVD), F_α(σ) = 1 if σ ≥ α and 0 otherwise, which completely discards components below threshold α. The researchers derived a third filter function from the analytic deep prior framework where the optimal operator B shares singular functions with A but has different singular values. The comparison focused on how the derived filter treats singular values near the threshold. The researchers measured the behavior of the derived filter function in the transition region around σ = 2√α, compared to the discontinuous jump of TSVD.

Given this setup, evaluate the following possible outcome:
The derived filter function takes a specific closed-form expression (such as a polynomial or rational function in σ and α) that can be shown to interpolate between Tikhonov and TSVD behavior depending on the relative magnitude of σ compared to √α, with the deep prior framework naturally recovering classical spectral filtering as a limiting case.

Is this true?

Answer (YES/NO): NO